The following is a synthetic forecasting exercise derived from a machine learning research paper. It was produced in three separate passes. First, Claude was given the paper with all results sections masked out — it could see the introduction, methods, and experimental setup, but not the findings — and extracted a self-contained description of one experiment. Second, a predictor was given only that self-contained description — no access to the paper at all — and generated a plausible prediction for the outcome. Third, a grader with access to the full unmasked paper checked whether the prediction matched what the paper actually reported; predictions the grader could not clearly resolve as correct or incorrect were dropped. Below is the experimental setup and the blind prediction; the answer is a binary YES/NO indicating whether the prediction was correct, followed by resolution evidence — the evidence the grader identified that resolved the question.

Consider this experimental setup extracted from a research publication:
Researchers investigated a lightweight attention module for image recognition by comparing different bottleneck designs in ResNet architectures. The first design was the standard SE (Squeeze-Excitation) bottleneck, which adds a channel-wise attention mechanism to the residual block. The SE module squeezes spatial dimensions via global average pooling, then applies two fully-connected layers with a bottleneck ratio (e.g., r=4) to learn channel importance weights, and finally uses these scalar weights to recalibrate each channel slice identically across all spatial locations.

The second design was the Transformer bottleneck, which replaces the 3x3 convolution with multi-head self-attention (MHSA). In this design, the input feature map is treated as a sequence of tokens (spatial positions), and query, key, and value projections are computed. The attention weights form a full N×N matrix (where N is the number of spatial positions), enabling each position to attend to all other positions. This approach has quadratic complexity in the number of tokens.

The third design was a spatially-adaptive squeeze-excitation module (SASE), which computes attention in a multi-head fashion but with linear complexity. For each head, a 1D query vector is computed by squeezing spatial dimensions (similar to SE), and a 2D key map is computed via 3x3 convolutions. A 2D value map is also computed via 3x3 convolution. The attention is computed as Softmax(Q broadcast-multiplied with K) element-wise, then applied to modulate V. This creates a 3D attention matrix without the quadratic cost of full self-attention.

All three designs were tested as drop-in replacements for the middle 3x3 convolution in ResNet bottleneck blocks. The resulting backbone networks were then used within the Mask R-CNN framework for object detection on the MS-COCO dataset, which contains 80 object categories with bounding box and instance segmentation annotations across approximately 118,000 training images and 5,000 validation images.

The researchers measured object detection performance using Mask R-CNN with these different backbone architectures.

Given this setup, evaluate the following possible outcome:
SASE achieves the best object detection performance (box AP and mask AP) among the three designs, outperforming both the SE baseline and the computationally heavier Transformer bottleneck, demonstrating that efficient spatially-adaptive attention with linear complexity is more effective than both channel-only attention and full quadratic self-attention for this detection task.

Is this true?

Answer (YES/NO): NO